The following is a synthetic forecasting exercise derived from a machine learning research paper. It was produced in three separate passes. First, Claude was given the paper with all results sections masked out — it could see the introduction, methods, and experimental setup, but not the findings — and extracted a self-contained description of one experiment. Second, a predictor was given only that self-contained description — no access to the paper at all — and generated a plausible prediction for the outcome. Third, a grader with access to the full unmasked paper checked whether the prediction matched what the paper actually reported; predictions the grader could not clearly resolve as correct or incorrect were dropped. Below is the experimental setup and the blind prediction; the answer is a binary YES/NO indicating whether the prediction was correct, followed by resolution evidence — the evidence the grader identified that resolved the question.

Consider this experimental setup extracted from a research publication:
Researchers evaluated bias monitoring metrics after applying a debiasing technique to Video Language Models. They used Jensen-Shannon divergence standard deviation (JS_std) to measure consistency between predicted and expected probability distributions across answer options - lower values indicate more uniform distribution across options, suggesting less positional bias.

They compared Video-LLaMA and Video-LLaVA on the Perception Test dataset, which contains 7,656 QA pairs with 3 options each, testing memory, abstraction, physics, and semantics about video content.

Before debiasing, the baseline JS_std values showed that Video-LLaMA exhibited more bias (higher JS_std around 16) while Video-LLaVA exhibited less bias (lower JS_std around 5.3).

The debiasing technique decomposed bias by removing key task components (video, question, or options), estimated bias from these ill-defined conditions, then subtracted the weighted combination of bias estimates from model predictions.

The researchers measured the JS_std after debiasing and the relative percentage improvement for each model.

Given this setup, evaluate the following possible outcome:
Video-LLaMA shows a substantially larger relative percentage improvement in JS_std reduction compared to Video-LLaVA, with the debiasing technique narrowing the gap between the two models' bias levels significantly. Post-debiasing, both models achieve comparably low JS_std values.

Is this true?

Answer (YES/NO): NO